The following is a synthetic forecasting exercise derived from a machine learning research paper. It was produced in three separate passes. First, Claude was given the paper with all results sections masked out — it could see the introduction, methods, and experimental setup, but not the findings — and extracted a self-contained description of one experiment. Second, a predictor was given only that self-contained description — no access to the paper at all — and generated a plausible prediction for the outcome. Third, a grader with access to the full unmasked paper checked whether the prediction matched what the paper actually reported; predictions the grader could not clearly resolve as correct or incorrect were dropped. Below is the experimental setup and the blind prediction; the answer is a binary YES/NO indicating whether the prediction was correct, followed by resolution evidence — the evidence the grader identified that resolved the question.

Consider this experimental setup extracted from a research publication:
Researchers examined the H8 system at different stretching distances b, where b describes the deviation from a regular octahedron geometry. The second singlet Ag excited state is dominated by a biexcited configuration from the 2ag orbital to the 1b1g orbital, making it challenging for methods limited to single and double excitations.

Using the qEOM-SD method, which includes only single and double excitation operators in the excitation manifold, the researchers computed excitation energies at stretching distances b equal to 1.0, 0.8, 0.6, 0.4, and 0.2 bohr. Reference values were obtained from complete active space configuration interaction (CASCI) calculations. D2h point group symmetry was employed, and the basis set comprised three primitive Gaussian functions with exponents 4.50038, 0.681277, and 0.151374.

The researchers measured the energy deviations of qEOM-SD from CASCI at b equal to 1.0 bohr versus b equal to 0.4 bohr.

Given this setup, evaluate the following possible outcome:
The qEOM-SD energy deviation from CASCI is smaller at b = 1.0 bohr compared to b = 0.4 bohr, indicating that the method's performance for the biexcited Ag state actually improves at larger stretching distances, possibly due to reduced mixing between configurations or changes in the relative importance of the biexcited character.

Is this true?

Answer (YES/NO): YES